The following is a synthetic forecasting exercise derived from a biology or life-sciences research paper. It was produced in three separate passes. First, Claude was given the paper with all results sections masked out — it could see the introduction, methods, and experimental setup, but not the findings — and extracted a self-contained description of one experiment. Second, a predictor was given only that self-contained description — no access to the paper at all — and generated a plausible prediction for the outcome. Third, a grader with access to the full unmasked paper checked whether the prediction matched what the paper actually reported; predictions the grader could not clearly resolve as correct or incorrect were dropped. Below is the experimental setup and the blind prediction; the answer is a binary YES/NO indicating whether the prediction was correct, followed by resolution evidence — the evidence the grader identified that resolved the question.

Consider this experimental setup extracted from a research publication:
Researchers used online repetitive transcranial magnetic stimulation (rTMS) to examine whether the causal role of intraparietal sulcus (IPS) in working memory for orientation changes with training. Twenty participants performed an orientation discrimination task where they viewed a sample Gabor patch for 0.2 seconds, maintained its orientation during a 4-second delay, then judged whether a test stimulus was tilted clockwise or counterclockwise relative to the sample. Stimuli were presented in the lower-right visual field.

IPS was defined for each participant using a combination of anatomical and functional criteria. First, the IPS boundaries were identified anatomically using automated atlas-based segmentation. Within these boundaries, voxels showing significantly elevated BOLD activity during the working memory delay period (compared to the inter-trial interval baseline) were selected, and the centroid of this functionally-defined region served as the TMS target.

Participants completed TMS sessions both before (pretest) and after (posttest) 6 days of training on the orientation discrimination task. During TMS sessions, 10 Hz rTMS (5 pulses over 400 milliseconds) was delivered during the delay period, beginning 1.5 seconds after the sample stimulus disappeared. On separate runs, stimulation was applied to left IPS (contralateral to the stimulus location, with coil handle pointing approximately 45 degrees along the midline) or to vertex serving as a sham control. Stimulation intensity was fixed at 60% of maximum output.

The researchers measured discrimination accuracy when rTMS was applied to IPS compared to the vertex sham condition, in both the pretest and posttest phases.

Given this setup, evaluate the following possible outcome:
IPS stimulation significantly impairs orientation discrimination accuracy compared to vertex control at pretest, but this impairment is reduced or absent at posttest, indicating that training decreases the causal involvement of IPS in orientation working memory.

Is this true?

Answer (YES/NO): NO